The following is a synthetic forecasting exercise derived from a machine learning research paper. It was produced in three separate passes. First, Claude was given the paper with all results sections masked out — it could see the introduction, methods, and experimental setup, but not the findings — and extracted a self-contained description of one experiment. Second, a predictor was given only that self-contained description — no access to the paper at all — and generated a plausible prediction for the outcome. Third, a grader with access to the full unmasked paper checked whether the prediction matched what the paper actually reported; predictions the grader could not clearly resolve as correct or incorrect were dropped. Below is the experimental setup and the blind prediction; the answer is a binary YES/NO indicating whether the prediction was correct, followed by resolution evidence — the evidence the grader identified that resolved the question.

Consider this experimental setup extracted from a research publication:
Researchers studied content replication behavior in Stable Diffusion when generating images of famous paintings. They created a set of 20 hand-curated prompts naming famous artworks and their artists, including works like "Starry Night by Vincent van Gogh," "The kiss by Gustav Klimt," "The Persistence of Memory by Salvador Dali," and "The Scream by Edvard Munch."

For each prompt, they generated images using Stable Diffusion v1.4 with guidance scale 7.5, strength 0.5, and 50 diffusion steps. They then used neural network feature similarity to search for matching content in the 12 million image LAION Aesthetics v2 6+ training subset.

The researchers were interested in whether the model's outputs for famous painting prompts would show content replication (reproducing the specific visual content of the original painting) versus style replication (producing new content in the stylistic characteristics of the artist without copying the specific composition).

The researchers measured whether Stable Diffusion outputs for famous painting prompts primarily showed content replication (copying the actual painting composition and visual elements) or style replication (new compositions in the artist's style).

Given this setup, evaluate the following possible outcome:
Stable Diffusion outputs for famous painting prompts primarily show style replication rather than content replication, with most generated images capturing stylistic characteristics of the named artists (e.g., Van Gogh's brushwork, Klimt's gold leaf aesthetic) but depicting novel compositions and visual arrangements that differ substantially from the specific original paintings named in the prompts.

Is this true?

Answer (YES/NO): NO